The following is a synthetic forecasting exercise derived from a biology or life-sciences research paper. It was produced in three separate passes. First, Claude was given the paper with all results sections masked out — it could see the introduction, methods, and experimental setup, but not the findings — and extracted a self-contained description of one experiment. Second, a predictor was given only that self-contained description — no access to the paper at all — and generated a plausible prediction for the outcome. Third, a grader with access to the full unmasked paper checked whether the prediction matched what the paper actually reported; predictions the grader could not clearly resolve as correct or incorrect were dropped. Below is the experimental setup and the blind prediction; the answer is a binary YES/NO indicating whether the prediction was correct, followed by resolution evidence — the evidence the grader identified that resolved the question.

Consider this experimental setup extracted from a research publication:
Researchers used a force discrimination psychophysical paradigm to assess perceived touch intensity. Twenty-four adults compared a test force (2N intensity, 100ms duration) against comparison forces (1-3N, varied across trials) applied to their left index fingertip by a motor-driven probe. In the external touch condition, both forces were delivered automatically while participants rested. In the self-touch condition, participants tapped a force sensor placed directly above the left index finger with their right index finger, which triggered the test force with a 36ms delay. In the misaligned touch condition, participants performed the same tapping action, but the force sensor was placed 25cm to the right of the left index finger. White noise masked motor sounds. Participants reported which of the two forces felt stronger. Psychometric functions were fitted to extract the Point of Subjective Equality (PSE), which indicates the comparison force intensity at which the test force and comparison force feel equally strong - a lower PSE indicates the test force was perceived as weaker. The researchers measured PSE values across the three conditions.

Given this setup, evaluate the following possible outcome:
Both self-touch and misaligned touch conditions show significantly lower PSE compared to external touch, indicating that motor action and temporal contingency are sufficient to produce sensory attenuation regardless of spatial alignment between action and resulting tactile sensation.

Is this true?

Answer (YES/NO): NO